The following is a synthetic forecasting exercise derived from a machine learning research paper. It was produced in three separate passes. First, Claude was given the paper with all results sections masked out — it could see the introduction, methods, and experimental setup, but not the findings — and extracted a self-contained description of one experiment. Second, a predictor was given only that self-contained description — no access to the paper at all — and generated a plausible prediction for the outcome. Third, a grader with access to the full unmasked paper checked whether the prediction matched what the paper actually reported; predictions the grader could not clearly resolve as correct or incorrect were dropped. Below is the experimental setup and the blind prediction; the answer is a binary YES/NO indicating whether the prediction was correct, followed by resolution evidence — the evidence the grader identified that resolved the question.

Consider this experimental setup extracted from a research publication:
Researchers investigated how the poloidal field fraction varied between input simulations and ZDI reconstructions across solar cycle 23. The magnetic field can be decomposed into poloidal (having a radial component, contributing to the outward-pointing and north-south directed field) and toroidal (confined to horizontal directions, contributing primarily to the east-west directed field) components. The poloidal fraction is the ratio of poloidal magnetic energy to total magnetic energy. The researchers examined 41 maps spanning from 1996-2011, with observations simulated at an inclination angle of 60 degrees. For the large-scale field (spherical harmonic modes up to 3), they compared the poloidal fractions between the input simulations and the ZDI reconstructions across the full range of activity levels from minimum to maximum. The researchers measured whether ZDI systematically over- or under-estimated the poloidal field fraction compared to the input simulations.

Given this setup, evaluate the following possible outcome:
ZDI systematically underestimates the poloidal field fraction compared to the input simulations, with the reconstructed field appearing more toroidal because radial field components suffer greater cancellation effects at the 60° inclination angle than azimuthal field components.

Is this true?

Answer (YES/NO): NO